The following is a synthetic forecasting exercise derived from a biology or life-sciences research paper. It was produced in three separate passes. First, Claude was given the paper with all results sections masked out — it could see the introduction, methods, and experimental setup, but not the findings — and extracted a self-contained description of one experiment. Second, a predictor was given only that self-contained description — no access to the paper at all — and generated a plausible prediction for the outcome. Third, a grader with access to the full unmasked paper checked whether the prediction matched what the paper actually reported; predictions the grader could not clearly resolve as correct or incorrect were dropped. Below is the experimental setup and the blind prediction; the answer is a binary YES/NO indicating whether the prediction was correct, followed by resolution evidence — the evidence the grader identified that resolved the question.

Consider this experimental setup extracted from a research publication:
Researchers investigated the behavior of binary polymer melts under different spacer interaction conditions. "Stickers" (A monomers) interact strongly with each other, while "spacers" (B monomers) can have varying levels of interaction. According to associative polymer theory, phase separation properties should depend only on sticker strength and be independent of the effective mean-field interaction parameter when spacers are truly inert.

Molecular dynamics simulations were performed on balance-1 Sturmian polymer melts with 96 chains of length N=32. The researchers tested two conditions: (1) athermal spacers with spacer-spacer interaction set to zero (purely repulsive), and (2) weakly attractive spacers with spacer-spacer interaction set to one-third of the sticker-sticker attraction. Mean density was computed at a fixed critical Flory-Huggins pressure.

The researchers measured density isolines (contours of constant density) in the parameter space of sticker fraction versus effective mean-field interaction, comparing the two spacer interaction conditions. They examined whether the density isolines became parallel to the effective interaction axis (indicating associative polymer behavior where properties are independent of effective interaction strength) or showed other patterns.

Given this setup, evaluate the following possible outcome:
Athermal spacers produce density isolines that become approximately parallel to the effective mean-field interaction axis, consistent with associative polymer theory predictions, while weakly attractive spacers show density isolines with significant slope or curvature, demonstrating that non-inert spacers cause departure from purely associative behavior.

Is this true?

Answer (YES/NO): NO